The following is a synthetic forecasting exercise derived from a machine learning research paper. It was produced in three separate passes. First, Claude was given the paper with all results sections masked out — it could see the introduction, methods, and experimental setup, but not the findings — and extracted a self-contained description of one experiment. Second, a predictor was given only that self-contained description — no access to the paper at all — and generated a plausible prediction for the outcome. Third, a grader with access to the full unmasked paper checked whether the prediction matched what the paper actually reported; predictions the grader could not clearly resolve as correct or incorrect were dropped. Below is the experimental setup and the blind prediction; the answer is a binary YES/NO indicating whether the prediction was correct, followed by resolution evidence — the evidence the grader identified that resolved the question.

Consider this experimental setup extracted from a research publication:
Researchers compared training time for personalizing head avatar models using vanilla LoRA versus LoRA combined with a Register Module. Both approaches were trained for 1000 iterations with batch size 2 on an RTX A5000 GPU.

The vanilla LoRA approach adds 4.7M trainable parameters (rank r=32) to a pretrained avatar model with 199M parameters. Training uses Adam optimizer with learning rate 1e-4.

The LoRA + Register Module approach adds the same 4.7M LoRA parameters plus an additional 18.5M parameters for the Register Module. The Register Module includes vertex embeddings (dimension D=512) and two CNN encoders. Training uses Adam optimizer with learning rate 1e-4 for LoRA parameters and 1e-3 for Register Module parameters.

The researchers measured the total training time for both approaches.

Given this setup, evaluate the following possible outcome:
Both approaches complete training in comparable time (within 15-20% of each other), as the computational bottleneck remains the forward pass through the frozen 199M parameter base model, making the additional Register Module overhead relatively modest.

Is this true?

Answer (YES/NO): NO